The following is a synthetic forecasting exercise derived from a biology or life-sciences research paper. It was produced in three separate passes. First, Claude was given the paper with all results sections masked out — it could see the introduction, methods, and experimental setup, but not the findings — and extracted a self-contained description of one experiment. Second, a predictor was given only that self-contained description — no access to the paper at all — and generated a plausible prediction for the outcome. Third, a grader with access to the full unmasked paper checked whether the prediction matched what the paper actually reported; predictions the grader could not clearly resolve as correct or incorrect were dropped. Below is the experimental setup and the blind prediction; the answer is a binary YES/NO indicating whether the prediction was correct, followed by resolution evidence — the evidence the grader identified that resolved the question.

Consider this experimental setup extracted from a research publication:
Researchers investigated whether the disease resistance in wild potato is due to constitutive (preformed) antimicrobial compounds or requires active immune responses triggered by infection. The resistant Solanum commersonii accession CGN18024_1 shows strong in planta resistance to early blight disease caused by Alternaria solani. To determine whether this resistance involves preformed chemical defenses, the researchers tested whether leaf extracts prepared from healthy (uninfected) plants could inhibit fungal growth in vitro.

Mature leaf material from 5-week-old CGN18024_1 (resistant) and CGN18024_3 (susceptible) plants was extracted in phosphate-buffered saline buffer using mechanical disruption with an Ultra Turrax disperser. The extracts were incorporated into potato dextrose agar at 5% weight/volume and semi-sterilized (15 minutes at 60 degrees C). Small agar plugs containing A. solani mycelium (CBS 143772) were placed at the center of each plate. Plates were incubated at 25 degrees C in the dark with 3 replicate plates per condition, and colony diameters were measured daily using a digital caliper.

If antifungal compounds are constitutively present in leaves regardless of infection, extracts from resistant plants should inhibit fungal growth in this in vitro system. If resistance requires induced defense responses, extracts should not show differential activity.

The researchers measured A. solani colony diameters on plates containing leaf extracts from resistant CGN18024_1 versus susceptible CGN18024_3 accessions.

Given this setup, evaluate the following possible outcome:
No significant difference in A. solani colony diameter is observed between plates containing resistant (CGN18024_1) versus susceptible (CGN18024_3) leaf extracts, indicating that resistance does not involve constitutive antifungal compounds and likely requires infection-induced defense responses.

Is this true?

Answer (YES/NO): NO